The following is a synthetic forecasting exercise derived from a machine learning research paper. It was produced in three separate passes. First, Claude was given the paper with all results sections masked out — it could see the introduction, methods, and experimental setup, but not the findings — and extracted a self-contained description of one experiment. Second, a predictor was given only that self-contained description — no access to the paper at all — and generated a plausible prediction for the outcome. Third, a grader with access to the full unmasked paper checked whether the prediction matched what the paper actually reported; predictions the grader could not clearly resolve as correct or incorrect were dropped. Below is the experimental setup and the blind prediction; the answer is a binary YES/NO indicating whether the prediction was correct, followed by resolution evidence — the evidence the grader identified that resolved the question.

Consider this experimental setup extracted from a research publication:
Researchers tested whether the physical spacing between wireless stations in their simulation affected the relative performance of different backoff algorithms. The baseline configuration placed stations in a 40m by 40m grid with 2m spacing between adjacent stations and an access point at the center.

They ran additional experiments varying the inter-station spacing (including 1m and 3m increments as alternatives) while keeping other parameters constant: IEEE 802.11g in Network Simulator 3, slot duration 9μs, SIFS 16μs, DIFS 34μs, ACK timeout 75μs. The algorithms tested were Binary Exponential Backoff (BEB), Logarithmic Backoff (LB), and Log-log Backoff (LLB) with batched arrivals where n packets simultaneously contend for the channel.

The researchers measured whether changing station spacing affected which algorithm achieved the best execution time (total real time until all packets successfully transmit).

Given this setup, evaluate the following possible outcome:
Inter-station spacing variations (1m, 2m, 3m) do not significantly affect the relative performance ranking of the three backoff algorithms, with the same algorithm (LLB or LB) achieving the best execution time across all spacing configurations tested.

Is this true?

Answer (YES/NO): NO